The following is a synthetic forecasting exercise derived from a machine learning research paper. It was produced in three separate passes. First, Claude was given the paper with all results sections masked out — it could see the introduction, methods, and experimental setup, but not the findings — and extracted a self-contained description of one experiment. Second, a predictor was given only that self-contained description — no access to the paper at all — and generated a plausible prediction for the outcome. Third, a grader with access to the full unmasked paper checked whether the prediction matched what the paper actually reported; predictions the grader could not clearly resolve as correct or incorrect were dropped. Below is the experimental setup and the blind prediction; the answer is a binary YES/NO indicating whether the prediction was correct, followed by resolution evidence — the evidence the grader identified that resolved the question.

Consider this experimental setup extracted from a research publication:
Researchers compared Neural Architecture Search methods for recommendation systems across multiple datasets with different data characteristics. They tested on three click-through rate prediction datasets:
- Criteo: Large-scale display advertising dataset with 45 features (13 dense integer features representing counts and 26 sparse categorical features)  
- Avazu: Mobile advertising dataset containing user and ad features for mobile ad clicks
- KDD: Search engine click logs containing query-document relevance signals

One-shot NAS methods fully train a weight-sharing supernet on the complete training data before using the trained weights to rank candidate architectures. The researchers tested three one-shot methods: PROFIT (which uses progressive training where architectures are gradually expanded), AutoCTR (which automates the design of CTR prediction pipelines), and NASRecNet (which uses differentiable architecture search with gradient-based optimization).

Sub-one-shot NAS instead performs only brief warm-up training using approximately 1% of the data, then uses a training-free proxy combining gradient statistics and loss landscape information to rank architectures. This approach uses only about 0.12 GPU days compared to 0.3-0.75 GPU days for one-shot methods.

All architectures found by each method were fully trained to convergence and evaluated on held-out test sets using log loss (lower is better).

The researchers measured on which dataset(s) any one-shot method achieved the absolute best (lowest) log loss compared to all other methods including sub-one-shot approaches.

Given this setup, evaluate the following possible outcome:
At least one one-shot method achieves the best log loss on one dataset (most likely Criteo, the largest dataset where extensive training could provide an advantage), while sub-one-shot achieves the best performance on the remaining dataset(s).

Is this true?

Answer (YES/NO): NO